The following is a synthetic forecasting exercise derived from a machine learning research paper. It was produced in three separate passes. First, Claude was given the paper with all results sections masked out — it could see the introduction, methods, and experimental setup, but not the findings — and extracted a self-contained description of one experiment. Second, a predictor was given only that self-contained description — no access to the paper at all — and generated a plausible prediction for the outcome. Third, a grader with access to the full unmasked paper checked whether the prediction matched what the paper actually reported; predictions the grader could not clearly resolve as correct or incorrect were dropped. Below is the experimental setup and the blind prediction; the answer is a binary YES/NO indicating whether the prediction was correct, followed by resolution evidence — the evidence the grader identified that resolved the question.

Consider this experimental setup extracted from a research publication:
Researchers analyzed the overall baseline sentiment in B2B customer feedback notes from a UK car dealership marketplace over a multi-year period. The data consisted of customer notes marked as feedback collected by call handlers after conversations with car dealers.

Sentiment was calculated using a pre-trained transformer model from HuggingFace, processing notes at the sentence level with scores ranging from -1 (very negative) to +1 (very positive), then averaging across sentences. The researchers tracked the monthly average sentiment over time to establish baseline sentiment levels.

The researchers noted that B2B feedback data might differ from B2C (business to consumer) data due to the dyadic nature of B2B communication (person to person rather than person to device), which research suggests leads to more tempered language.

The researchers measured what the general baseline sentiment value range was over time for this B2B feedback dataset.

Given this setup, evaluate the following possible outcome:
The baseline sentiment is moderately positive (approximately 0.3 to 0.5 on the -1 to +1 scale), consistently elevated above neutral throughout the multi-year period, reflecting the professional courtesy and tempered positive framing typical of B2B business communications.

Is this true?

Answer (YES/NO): NO